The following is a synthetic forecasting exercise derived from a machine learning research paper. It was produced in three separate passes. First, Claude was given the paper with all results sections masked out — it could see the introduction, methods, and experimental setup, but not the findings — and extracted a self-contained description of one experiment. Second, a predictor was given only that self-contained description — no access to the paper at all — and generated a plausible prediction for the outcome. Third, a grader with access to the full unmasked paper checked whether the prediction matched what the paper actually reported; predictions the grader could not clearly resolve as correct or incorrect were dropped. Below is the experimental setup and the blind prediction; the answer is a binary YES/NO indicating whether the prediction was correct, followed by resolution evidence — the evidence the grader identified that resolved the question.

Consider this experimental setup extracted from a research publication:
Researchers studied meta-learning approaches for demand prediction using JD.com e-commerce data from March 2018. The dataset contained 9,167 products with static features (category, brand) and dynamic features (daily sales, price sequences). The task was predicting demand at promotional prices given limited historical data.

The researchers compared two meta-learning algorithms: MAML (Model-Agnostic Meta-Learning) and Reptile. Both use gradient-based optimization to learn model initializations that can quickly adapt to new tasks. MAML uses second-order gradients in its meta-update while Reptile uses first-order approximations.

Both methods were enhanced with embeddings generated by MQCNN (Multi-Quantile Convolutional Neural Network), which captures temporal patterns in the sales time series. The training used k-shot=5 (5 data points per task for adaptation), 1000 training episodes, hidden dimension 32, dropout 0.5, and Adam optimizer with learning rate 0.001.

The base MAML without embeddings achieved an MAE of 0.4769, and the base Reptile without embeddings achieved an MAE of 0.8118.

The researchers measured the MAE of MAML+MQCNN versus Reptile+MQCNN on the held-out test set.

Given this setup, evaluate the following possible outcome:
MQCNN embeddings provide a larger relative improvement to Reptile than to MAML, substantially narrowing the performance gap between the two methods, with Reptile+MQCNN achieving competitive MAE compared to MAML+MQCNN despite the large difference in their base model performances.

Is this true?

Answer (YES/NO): YES